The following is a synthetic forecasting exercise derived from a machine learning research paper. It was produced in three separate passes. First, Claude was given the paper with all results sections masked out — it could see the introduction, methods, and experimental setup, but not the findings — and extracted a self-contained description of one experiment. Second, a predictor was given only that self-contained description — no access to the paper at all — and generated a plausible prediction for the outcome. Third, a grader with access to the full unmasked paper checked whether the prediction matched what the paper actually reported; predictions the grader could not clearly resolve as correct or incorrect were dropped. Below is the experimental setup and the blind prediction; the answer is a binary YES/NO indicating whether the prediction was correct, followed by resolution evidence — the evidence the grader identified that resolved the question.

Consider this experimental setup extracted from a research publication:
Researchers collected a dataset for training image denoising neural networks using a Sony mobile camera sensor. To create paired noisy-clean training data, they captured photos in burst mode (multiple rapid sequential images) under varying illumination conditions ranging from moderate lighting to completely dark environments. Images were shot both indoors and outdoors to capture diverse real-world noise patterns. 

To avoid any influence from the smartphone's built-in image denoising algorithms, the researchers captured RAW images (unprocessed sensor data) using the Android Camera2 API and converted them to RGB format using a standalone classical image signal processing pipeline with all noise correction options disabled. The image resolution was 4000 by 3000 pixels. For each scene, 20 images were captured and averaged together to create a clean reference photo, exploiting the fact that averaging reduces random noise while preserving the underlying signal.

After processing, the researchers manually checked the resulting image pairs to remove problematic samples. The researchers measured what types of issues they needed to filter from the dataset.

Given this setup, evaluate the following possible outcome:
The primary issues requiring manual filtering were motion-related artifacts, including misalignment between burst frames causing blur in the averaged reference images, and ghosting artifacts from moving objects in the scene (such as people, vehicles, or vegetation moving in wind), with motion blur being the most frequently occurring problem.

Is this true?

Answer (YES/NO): NO